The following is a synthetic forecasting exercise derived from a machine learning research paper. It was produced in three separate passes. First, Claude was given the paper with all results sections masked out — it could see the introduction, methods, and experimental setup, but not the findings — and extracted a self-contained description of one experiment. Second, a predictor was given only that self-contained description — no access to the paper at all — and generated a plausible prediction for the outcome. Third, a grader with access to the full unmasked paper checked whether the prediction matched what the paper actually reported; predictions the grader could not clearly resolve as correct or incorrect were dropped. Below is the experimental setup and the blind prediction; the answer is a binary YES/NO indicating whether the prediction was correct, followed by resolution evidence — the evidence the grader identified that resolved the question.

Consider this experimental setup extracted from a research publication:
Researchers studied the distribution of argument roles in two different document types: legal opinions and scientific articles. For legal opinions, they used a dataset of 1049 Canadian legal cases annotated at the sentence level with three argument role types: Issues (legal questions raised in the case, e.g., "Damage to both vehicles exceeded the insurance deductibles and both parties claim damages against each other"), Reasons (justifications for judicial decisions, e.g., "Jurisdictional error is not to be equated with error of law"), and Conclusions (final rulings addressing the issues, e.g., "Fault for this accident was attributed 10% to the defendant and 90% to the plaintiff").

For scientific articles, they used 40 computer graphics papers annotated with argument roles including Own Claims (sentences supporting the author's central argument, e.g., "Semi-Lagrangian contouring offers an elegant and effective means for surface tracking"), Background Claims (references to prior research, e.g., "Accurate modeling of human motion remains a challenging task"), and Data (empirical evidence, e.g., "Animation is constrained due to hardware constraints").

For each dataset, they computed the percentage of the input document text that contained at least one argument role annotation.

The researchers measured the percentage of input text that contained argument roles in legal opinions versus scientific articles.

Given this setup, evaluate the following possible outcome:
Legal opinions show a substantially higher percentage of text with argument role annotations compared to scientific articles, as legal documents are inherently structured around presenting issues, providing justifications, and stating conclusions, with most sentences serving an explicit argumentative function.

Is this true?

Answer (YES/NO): NO